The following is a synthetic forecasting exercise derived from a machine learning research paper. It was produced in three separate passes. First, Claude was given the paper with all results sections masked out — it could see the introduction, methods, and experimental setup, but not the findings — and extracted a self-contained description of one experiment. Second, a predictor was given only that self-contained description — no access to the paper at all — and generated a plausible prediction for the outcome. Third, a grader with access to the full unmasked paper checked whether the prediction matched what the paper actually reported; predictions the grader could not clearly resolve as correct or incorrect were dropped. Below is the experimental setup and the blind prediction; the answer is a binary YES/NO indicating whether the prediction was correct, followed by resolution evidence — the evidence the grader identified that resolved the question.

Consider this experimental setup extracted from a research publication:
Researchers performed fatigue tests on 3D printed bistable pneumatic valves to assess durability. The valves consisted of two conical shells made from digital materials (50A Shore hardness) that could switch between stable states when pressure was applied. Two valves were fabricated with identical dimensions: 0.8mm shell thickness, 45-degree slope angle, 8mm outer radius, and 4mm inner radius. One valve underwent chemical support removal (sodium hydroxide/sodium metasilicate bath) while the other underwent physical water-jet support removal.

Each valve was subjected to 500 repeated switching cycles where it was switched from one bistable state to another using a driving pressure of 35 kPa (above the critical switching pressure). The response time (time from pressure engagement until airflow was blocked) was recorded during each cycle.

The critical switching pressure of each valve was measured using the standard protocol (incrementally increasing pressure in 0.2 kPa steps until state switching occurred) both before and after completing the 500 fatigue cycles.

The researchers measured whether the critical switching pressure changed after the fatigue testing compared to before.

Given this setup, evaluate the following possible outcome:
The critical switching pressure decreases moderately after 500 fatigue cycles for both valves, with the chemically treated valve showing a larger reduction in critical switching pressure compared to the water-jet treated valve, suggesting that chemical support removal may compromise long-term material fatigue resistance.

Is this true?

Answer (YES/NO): NO